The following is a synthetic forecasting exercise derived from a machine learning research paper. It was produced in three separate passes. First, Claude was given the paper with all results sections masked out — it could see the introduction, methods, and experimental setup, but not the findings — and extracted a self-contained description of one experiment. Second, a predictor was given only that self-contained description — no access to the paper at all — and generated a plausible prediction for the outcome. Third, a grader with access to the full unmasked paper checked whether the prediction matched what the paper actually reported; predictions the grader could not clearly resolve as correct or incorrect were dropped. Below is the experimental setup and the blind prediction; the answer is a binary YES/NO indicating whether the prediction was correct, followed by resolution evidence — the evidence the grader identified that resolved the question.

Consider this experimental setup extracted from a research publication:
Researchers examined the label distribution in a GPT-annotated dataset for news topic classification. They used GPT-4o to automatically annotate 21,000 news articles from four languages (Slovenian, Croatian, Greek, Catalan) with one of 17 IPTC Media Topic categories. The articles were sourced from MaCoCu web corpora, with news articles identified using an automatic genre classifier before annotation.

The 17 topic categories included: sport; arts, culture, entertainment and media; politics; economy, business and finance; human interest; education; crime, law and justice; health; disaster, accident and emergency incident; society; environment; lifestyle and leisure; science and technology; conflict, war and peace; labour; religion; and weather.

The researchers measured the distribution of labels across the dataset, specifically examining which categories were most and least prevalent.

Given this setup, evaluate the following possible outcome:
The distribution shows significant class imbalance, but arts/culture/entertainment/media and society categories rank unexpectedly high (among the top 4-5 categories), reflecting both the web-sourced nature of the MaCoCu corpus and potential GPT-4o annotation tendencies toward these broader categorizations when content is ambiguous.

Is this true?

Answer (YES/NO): NO